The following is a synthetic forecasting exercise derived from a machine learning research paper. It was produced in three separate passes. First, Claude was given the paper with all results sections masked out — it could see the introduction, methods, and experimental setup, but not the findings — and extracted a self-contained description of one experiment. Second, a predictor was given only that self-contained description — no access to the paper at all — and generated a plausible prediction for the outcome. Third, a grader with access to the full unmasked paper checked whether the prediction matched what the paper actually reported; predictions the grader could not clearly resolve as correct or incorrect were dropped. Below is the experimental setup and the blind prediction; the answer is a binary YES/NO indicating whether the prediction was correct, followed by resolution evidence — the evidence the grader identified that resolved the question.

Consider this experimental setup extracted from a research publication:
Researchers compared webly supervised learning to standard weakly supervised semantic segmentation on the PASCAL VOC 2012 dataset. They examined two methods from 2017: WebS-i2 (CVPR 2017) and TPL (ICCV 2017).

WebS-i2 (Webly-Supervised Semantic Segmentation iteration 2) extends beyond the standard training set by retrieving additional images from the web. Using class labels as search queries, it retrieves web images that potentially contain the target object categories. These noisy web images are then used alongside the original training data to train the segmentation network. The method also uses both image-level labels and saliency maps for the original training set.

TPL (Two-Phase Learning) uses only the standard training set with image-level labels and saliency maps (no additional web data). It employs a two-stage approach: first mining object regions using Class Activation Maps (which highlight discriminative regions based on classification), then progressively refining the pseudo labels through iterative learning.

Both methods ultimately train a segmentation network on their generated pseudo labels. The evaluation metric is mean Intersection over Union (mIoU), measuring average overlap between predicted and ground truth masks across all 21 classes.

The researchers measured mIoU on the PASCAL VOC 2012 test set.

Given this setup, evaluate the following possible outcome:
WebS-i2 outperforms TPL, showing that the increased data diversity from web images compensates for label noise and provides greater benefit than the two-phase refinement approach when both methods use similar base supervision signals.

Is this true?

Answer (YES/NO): YES